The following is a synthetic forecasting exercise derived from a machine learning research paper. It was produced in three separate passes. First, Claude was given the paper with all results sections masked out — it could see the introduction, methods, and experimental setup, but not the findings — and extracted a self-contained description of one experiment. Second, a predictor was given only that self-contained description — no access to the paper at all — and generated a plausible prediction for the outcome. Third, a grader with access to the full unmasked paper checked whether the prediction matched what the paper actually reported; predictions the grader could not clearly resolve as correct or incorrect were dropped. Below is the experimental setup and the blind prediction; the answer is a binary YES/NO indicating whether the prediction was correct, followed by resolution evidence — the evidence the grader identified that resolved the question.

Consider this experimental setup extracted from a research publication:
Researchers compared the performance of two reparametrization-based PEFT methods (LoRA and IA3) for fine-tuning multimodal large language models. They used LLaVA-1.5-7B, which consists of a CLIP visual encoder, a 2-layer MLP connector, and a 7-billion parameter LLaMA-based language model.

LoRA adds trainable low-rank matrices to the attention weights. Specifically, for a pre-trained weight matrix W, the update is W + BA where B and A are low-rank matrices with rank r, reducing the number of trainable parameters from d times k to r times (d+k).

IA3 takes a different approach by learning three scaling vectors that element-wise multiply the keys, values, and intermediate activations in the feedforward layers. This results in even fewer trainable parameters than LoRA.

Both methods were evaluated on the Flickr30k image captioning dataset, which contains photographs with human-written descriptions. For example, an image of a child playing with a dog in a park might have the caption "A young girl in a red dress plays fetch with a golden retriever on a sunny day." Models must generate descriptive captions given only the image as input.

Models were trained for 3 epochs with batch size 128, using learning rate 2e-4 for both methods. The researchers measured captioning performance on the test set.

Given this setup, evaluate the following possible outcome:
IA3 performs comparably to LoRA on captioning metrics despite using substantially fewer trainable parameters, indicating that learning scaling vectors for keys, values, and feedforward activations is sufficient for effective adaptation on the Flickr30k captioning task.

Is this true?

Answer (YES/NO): NO